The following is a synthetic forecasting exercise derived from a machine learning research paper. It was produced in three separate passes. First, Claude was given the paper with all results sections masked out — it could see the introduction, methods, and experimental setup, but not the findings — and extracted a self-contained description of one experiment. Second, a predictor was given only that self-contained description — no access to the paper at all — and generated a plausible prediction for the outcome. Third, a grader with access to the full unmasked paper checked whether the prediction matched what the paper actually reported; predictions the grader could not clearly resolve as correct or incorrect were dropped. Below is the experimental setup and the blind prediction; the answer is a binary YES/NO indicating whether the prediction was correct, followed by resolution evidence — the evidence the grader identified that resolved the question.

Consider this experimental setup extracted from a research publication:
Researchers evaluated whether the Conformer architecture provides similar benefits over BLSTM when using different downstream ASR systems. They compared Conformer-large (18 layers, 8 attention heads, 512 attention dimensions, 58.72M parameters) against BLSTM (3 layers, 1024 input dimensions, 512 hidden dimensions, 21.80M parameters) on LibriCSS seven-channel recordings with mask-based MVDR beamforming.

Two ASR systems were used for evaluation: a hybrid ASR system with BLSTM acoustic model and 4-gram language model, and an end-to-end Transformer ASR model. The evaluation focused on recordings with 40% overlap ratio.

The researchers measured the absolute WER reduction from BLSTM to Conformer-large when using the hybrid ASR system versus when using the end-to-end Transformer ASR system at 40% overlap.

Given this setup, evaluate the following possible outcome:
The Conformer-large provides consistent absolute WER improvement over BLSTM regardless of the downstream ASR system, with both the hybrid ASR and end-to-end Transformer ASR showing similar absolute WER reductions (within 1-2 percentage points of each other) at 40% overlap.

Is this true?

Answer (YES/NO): YES